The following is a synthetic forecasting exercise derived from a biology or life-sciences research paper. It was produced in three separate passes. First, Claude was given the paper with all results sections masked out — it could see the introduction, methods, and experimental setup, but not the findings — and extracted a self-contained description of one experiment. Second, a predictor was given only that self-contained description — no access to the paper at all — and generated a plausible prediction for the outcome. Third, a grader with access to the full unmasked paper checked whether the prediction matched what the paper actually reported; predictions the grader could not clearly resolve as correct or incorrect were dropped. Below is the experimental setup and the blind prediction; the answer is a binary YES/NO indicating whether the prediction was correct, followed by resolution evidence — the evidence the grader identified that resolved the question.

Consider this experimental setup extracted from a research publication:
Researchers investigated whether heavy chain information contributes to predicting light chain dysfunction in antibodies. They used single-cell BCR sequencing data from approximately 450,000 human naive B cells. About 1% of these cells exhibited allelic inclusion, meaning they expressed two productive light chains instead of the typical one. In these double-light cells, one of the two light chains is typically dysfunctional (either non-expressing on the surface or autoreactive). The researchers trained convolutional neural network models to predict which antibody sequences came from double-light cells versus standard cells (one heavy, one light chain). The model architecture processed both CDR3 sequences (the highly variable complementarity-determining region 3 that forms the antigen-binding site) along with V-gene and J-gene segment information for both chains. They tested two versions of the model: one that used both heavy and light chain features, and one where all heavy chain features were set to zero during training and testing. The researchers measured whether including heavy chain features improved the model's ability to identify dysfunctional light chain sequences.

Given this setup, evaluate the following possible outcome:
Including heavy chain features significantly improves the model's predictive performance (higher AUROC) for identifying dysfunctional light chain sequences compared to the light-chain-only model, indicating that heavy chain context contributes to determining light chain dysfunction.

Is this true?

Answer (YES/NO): NO